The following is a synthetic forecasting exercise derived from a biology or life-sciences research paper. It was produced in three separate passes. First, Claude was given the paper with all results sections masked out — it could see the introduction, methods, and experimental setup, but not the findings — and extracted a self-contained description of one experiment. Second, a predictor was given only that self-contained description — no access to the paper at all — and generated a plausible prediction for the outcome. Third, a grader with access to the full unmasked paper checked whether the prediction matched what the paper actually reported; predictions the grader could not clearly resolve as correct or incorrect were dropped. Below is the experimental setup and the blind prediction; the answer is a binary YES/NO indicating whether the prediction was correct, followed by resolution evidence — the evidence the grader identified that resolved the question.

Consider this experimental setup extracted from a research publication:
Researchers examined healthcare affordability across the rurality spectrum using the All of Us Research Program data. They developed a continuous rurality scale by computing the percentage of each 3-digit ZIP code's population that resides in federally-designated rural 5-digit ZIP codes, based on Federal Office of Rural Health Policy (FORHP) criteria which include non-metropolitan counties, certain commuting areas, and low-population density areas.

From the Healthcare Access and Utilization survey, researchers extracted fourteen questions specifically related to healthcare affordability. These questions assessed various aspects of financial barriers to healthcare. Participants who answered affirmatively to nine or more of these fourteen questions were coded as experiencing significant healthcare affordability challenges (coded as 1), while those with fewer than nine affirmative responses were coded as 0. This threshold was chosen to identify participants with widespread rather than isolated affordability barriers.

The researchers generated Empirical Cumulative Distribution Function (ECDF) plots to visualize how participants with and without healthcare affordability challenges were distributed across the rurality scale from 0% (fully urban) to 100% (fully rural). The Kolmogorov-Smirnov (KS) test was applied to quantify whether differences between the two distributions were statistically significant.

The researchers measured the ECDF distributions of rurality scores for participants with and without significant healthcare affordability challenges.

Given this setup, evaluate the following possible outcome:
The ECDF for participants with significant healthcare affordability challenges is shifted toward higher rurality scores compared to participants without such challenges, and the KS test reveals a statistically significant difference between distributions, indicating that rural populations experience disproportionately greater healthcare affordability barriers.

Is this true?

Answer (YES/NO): YES